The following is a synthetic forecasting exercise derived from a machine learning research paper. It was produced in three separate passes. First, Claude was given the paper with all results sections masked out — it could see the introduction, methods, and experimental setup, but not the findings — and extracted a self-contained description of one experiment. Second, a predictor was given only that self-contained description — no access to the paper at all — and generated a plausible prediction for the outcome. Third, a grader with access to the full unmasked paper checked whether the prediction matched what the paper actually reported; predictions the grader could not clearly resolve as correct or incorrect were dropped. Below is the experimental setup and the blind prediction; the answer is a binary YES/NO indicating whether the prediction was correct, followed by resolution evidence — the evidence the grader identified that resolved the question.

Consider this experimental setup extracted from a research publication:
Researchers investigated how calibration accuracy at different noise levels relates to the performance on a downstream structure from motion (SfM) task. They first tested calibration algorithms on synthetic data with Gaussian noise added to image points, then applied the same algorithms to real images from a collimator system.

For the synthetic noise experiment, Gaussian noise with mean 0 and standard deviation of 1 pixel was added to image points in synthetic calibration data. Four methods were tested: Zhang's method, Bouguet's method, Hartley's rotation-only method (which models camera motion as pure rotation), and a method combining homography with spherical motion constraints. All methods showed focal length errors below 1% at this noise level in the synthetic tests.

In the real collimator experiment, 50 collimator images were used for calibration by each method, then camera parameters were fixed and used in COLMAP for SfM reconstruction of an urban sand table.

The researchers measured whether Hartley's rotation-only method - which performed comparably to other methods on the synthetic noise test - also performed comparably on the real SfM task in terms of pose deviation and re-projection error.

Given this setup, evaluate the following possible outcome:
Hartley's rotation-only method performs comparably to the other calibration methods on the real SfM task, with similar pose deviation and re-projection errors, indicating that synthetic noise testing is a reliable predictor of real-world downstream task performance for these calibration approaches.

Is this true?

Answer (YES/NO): NO